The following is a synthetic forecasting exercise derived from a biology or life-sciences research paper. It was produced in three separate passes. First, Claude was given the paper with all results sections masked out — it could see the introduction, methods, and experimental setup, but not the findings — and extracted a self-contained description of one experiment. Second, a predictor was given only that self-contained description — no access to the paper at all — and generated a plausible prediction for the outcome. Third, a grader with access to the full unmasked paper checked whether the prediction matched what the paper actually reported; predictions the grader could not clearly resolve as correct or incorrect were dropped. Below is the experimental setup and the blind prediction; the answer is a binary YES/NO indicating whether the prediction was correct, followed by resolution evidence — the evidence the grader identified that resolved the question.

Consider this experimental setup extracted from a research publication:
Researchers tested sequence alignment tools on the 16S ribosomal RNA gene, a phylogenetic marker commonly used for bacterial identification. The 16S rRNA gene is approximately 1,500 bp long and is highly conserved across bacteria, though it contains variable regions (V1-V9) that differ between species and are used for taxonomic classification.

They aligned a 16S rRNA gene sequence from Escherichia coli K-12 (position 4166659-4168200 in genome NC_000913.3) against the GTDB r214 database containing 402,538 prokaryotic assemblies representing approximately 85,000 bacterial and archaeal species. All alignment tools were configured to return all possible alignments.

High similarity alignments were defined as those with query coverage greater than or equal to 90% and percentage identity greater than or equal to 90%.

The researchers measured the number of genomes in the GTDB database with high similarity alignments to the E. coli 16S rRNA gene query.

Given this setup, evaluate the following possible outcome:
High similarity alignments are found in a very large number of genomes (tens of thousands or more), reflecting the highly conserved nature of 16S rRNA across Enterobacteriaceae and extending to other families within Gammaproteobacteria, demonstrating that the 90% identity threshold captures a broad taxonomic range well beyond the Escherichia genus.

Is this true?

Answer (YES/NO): YES